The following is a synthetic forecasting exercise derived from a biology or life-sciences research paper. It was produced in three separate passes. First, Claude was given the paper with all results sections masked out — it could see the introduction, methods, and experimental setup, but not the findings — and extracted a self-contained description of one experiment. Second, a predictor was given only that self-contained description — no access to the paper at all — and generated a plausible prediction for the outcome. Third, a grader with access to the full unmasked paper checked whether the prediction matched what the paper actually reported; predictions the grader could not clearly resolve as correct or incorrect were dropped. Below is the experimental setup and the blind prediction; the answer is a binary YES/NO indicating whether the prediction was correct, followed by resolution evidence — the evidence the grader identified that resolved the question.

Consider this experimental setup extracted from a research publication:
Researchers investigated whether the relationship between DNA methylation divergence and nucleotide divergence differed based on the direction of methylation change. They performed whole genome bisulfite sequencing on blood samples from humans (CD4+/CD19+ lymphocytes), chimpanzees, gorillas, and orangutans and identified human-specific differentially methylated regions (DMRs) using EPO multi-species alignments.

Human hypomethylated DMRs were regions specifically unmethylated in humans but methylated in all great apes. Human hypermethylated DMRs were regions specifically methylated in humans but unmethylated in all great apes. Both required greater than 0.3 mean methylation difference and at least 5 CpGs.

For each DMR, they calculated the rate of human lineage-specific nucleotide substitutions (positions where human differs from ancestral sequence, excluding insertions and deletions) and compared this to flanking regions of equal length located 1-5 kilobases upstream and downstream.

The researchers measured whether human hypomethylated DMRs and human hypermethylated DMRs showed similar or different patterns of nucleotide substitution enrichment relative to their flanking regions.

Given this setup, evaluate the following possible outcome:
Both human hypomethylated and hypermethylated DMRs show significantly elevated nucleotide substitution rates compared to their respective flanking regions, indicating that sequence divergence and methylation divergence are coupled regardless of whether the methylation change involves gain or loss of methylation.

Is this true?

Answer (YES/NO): NO